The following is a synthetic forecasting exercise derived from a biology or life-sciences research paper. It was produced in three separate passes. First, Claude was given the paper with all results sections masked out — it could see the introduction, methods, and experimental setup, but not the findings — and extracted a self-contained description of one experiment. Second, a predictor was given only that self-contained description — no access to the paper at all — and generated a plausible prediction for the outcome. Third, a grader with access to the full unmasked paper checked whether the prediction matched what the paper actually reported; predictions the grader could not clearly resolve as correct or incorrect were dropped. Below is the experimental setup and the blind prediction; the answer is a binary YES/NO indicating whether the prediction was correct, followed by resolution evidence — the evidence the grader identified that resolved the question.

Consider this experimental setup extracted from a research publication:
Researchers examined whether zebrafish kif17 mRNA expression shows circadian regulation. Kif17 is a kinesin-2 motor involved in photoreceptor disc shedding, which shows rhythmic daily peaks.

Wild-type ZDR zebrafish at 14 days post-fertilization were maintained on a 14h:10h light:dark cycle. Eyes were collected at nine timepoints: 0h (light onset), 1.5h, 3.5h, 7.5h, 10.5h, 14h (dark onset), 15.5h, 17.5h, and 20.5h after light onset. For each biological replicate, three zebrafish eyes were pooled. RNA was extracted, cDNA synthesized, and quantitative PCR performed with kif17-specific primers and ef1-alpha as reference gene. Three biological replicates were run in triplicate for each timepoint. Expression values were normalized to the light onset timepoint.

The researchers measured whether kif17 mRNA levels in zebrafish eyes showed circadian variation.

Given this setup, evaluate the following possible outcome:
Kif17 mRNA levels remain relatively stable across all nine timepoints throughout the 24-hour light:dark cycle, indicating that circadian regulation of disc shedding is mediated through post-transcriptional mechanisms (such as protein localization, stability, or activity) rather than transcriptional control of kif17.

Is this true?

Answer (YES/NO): NO